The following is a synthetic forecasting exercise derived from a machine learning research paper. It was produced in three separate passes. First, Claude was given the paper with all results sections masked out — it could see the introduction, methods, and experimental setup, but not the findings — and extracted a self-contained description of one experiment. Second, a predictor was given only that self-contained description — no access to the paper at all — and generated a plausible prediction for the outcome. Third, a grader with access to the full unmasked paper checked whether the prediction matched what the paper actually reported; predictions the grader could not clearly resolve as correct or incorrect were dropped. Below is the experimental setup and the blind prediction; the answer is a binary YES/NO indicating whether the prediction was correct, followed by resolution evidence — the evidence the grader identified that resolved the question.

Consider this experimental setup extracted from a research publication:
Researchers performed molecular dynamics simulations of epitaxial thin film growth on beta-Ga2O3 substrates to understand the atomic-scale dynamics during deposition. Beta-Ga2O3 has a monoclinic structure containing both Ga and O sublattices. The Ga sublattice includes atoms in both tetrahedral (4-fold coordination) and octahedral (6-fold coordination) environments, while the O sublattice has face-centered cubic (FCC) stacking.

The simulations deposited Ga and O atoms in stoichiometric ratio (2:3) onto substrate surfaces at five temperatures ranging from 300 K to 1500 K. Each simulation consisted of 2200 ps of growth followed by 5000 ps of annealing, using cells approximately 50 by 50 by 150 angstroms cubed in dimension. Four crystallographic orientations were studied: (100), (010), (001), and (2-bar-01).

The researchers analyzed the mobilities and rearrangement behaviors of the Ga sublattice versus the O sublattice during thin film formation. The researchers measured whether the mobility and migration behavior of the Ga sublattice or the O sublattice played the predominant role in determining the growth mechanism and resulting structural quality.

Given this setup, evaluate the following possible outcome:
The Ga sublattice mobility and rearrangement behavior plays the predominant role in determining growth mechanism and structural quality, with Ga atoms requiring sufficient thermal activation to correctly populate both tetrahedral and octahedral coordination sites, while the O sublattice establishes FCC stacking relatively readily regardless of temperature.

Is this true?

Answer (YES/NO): NO